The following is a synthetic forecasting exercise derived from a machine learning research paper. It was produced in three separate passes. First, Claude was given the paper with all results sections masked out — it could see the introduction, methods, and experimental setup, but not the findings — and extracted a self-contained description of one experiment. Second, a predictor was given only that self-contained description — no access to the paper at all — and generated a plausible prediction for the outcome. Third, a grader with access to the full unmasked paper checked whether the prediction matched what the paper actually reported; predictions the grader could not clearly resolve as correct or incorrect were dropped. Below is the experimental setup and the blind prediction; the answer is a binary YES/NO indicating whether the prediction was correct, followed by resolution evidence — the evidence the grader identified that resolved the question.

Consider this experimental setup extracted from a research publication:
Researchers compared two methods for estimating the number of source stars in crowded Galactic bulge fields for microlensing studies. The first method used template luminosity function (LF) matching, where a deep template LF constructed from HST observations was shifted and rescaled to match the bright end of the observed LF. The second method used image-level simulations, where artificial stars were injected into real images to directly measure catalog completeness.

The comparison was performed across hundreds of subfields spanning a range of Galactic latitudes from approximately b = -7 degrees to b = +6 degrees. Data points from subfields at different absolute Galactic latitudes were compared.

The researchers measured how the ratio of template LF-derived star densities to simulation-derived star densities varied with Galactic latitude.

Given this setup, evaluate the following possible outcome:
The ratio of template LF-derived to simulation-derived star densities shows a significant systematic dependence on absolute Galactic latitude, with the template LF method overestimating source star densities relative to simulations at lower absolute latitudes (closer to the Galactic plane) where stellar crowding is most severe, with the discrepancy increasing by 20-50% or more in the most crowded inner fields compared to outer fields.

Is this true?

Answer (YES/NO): NO